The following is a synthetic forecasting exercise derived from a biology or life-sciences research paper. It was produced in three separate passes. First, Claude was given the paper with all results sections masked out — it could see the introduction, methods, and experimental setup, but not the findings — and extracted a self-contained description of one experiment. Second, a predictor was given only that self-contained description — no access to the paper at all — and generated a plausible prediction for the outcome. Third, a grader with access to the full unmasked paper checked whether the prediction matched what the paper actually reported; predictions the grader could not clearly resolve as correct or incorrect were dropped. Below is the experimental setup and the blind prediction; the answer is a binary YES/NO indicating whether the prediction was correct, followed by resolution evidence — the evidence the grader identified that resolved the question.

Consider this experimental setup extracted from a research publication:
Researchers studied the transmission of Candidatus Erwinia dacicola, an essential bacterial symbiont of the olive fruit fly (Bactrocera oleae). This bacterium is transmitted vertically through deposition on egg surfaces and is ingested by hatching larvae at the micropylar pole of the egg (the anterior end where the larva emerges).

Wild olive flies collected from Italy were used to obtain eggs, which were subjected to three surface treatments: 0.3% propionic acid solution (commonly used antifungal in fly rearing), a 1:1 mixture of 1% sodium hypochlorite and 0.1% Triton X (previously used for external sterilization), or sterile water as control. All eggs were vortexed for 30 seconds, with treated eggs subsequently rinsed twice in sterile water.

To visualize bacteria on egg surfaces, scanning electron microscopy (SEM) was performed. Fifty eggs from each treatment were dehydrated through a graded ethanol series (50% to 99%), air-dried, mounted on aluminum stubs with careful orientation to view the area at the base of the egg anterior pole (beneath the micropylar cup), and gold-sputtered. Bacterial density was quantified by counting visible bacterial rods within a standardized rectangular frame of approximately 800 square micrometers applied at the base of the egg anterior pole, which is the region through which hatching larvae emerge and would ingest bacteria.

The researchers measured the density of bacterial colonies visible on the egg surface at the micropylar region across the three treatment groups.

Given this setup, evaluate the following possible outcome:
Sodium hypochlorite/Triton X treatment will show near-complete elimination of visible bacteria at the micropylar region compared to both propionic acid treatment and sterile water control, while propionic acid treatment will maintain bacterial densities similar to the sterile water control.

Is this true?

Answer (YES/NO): NO